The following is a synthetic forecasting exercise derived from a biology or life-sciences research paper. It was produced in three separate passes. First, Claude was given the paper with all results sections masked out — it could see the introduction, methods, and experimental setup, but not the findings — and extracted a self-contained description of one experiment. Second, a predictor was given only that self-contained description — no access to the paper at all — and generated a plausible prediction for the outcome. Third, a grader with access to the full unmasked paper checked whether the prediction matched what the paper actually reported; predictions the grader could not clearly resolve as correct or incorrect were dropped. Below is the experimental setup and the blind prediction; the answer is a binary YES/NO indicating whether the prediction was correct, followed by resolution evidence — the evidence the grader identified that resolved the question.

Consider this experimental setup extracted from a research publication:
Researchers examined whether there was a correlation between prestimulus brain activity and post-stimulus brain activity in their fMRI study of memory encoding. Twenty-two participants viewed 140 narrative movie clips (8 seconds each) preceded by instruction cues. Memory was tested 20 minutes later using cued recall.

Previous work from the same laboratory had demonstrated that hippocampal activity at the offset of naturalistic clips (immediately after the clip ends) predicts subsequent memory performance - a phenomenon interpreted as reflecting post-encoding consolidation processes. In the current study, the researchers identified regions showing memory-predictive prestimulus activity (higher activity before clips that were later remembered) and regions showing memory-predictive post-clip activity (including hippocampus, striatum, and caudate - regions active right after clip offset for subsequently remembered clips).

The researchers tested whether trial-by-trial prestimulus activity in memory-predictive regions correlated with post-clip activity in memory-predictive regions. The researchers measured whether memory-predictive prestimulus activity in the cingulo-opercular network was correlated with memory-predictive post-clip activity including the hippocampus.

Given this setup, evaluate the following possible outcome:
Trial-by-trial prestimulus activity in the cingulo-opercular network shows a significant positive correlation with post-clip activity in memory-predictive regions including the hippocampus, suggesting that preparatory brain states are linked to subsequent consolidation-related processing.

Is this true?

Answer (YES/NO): NO